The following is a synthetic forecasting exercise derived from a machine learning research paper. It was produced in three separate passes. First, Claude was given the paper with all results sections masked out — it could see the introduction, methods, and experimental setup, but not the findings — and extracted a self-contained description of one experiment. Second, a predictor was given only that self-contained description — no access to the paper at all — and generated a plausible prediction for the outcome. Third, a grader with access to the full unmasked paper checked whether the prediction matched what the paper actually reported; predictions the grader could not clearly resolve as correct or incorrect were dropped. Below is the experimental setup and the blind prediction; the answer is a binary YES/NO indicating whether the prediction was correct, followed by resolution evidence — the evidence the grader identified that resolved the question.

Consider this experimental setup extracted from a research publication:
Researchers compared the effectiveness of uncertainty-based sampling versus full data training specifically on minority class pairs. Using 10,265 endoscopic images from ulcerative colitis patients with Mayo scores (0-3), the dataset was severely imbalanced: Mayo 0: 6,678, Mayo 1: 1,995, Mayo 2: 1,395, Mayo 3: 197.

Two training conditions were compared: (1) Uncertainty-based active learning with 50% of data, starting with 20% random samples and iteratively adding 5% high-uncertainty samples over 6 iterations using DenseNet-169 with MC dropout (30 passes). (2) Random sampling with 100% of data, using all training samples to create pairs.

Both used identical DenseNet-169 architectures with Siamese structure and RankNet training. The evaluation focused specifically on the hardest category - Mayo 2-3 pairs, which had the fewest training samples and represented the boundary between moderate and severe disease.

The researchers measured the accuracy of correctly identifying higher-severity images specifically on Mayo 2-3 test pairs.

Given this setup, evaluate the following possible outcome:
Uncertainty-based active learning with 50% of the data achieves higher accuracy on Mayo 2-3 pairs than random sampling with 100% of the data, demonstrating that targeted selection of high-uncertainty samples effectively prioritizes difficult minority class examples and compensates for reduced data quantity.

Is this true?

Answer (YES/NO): YES